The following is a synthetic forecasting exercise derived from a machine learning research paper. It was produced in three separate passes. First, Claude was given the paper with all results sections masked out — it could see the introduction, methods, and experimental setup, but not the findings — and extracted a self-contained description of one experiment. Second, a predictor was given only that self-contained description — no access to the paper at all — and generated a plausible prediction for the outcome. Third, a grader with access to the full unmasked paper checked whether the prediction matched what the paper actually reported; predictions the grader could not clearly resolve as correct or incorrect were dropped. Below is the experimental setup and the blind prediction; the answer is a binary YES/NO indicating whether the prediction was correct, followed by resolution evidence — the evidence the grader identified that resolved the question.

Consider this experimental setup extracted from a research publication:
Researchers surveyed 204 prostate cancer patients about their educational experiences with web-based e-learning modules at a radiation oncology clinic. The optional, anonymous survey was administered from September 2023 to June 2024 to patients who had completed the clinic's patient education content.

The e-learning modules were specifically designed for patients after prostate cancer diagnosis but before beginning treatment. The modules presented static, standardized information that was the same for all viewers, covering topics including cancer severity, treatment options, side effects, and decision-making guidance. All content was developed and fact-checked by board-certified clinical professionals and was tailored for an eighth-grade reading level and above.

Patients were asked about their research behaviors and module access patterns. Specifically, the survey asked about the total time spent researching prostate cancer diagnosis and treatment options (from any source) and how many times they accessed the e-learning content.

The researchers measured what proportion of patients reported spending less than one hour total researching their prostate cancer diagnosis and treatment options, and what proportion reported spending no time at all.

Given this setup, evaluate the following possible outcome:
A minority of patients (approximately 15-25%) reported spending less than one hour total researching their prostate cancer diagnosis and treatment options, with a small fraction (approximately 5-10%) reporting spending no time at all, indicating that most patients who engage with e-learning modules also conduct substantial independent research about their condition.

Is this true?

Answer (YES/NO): NO